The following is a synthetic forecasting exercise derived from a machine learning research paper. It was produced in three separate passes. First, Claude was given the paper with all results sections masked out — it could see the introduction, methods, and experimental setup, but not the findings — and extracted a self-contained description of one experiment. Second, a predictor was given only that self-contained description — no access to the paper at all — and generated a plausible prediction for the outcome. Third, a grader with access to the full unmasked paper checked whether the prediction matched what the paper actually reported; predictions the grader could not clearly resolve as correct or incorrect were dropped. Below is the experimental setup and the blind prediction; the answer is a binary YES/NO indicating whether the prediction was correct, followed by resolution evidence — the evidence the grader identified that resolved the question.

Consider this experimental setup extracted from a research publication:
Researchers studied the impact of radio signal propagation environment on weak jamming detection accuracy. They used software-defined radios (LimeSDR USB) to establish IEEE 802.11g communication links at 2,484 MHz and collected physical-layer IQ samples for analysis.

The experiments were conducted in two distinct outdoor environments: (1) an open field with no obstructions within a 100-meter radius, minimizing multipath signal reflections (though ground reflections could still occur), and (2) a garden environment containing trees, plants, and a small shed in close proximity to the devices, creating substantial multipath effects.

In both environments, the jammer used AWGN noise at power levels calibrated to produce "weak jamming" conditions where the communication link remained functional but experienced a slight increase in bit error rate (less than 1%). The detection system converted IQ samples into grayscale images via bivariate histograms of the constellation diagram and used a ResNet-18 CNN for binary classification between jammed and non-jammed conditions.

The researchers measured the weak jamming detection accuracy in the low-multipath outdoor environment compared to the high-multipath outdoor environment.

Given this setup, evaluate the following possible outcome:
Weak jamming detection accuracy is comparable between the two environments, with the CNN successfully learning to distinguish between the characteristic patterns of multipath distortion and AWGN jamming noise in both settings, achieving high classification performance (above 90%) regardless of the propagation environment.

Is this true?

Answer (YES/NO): YES